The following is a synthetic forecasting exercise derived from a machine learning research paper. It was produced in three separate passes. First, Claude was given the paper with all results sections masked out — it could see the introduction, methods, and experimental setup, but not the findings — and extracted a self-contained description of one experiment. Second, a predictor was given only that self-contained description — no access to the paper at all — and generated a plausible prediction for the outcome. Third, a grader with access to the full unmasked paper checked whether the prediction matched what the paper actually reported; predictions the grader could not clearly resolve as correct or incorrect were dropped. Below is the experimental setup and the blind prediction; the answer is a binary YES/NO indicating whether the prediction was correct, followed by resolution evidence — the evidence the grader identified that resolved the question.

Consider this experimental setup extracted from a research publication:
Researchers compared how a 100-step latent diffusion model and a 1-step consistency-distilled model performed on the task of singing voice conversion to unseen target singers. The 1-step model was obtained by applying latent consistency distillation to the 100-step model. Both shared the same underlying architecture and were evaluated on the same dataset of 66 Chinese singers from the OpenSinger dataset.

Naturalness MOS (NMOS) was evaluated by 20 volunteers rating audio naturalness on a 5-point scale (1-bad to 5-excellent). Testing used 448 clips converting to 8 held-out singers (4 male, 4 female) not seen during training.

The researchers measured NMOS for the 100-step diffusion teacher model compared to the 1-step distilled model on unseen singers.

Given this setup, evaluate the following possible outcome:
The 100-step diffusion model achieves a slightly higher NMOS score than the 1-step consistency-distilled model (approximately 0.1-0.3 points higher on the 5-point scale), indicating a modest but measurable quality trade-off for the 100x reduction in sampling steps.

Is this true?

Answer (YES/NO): YES